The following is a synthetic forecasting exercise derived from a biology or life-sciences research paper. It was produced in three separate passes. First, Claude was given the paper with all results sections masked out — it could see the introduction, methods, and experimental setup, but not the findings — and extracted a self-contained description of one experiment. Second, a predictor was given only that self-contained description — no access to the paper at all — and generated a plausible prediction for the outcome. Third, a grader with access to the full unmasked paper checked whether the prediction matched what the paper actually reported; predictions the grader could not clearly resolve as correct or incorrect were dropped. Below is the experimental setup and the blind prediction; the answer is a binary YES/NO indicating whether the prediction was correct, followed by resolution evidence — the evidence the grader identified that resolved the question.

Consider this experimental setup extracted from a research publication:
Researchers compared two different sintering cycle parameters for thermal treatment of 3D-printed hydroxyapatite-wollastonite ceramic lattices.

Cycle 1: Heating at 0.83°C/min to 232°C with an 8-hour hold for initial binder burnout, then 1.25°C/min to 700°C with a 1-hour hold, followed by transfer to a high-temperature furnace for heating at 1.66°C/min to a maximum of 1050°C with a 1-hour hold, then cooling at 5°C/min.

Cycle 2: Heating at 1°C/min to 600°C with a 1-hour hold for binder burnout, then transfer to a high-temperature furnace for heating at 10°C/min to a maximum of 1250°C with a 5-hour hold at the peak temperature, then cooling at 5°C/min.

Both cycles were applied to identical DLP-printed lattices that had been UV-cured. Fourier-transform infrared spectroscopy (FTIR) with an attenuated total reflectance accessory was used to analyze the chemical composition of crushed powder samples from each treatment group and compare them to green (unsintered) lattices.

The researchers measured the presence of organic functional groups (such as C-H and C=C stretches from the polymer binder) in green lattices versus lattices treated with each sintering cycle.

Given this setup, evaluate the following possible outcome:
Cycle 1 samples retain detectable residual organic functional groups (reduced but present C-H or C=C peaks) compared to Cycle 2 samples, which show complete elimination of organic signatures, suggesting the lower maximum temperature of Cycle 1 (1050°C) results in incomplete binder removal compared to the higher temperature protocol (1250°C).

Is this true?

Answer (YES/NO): NO